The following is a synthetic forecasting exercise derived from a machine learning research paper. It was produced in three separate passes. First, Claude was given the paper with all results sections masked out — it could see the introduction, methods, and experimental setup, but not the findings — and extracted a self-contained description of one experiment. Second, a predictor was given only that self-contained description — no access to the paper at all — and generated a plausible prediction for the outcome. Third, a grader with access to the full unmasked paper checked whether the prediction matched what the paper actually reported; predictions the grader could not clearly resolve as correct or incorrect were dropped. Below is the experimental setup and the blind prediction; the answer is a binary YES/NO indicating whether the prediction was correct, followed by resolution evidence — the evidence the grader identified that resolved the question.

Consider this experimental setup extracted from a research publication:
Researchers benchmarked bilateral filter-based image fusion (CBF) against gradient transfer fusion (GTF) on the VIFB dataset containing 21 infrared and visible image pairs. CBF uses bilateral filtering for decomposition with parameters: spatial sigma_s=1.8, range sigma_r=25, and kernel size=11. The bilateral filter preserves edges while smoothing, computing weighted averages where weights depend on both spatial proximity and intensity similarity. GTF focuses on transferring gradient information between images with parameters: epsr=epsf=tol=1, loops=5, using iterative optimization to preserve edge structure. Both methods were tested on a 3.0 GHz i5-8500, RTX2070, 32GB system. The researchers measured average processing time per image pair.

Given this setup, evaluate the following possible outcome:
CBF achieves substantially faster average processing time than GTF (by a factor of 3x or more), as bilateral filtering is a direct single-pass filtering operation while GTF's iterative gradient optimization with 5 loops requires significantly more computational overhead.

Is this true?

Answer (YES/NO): NO